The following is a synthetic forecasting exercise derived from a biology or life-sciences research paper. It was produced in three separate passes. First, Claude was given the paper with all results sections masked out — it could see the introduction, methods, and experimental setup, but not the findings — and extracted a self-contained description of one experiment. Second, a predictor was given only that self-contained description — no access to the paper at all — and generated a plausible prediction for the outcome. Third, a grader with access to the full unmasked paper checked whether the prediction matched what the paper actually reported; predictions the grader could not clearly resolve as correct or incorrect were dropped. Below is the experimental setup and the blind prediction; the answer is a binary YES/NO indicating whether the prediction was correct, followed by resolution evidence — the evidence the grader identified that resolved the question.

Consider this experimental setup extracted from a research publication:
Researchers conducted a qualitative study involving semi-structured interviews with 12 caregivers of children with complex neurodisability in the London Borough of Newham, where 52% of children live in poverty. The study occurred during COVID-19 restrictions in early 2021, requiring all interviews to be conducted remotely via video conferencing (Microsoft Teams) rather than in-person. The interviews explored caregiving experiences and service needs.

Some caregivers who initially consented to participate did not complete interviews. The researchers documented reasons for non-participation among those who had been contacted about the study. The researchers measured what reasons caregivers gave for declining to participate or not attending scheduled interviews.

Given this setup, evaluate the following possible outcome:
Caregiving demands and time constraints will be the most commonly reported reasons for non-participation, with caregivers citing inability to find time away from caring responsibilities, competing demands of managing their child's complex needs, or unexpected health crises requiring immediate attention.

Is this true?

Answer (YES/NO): YES